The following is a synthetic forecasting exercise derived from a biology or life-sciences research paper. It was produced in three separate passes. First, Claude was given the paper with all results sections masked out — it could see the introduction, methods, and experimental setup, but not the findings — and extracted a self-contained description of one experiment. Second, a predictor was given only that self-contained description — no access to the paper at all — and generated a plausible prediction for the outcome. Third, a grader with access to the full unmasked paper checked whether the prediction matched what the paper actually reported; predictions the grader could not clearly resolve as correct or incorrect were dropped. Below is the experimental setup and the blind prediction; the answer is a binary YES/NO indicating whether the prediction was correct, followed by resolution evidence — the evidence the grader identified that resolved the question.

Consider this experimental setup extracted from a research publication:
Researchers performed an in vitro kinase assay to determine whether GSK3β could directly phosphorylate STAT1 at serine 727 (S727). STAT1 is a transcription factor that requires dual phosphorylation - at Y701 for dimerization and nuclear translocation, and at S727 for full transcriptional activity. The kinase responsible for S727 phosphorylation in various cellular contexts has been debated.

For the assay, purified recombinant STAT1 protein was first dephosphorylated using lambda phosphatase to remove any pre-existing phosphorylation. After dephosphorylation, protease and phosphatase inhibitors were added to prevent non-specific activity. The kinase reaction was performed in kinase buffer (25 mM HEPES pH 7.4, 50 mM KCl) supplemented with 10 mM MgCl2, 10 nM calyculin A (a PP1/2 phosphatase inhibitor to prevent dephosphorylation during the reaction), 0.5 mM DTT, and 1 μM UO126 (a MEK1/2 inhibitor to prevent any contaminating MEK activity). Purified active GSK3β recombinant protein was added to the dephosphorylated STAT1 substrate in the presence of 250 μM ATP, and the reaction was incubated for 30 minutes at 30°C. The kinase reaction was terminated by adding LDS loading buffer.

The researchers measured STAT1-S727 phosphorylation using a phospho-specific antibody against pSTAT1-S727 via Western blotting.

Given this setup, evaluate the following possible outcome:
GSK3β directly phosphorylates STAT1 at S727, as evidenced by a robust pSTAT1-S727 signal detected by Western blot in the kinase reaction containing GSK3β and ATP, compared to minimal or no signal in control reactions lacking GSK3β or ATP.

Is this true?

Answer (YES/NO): YES